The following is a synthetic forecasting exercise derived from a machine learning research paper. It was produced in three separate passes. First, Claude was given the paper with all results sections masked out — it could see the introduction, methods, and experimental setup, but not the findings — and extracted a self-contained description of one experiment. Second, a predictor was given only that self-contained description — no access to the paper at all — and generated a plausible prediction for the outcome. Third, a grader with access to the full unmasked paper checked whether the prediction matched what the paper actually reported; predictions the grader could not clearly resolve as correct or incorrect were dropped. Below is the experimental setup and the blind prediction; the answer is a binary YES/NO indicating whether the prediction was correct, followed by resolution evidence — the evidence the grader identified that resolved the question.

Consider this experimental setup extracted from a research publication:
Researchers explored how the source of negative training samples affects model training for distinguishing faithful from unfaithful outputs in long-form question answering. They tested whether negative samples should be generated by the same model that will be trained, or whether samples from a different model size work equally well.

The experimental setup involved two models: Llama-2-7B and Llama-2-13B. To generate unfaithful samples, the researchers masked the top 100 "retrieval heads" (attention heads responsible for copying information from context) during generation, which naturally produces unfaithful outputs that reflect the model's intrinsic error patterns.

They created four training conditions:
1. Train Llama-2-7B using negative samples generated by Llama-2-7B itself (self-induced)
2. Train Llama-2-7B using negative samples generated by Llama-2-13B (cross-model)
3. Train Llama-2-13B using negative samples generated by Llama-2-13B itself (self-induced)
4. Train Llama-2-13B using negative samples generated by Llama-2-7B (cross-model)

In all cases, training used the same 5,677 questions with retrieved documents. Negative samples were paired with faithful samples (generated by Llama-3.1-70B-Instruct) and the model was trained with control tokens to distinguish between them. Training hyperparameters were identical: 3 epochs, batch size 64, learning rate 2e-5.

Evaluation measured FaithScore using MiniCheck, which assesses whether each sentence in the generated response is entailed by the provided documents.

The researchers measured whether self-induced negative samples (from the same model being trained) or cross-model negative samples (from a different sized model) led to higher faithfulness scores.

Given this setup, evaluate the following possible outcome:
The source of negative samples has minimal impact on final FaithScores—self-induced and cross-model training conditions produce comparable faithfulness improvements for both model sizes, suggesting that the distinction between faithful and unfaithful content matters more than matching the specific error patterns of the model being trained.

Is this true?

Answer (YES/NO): NO